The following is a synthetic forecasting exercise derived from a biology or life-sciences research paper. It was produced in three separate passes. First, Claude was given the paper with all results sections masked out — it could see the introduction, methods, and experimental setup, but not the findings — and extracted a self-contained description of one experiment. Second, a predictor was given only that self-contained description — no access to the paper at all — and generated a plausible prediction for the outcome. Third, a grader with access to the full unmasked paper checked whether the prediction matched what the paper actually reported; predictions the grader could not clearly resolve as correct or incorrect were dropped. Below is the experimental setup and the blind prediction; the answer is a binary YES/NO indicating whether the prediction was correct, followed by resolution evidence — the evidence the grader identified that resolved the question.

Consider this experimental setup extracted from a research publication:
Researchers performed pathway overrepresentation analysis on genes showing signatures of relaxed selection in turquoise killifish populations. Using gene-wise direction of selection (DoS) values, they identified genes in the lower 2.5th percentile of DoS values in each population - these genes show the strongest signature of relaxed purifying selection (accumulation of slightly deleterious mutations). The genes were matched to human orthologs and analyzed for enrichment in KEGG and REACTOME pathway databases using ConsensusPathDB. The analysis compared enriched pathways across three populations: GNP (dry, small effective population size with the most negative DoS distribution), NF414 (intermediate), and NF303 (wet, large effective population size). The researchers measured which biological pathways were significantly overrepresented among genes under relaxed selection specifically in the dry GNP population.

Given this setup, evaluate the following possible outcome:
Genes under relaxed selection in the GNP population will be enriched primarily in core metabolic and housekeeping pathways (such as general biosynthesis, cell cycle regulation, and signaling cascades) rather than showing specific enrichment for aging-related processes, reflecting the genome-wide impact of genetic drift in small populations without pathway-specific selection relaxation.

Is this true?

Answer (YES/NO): NO